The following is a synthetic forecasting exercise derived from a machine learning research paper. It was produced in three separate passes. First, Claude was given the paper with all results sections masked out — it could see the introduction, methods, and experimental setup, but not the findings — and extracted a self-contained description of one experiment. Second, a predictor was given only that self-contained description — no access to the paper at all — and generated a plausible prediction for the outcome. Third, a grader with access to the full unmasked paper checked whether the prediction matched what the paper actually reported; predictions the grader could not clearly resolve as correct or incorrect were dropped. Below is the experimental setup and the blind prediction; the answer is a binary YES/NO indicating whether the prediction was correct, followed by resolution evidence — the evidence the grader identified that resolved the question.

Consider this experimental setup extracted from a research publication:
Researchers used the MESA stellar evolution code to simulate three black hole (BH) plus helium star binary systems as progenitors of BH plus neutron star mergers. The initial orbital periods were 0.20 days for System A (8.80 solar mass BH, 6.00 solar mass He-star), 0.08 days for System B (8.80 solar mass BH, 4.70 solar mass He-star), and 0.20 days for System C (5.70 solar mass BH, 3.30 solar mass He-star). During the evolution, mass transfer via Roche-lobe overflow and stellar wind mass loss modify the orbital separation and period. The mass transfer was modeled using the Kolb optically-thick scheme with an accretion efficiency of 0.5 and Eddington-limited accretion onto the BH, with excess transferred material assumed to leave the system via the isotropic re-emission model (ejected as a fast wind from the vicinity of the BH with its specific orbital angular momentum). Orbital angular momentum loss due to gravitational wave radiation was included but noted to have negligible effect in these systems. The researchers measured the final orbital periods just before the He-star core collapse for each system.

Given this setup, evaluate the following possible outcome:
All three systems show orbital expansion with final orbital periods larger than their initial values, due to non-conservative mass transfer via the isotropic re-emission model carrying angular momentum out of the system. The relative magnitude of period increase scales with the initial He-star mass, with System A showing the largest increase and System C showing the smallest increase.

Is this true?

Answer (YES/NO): NO